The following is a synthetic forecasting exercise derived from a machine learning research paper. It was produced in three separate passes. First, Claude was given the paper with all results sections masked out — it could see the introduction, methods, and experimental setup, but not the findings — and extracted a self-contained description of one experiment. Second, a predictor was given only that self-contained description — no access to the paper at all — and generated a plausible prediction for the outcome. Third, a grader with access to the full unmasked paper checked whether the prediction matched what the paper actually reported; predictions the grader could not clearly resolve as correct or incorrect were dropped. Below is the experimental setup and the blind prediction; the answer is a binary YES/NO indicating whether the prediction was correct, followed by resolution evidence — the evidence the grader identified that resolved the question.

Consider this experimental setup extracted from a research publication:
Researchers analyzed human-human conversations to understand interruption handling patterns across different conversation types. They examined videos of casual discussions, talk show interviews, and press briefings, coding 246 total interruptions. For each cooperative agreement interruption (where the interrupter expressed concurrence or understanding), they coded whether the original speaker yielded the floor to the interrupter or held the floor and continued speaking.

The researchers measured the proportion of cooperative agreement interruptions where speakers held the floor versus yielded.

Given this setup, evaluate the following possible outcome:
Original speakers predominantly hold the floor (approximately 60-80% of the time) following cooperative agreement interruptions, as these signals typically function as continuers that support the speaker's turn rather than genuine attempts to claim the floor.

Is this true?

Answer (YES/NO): NO